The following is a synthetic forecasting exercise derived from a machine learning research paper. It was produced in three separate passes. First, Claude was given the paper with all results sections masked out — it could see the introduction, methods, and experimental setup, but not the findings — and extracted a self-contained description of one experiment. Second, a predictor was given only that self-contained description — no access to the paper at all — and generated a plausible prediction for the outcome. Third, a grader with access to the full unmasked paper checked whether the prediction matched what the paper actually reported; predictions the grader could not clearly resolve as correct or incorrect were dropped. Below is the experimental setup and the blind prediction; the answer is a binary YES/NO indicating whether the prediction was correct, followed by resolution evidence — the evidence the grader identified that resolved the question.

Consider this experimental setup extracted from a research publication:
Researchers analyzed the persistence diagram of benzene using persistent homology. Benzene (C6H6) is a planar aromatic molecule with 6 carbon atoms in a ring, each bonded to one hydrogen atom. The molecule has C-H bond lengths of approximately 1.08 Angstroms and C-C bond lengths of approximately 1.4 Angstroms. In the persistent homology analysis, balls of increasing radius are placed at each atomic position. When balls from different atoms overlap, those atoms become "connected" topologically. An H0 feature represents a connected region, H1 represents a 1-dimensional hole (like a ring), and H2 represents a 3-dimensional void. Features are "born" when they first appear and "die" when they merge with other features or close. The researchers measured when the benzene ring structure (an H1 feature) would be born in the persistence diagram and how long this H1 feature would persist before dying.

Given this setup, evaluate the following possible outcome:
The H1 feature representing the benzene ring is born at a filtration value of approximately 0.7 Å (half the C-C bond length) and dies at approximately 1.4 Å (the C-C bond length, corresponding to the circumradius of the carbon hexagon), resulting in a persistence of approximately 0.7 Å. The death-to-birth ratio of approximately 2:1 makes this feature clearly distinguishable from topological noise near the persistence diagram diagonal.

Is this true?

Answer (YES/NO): NO